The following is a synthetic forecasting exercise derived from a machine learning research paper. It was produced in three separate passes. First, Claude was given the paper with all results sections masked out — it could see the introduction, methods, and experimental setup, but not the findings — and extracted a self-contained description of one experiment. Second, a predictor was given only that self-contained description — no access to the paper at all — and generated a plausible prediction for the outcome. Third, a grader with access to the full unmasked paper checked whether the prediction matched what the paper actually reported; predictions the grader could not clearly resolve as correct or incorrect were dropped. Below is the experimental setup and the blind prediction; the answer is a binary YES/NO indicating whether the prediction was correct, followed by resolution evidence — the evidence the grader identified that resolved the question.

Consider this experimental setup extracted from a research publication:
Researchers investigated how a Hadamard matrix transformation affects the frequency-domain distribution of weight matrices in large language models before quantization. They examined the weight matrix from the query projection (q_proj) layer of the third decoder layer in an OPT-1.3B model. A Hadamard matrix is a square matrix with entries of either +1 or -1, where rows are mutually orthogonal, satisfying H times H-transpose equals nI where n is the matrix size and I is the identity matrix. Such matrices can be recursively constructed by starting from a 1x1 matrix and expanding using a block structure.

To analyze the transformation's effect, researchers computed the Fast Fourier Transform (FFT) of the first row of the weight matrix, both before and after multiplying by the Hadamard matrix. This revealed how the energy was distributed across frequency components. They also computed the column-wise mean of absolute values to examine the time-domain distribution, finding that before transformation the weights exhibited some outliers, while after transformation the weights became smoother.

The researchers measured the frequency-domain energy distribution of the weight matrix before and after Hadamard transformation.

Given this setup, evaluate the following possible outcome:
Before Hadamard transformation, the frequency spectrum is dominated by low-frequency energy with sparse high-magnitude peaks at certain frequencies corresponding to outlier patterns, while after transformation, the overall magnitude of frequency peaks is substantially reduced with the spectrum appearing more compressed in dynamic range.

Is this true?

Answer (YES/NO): NO